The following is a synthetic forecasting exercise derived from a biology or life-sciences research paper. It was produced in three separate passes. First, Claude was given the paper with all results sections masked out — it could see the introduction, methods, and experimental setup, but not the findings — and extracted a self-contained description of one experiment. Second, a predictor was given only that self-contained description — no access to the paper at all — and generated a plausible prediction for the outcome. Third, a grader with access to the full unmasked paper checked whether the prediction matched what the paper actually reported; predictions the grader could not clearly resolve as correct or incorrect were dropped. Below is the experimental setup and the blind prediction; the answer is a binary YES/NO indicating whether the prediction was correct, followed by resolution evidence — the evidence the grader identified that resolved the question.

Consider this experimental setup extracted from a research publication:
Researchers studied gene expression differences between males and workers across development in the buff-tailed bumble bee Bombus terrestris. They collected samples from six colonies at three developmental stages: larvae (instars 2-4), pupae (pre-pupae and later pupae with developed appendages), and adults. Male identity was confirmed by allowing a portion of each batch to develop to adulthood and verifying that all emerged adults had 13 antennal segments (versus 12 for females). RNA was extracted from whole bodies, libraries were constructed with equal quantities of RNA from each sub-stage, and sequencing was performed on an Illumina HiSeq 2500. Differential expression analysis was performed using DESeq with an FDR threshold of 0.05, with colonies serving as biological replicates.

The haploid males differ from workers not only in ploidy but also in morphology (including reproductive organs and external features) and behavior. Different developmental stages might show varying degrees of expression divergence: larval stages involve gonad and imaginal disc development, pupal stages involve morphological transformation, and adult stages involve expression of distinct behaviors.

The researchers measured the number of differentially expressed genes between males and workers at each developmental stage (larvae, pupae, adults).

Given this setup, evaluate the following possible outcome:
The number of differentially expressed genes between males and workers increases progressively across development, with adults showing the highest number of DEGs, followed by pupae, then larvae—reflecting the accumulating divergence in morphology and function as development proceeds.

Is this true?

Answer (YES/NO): YES